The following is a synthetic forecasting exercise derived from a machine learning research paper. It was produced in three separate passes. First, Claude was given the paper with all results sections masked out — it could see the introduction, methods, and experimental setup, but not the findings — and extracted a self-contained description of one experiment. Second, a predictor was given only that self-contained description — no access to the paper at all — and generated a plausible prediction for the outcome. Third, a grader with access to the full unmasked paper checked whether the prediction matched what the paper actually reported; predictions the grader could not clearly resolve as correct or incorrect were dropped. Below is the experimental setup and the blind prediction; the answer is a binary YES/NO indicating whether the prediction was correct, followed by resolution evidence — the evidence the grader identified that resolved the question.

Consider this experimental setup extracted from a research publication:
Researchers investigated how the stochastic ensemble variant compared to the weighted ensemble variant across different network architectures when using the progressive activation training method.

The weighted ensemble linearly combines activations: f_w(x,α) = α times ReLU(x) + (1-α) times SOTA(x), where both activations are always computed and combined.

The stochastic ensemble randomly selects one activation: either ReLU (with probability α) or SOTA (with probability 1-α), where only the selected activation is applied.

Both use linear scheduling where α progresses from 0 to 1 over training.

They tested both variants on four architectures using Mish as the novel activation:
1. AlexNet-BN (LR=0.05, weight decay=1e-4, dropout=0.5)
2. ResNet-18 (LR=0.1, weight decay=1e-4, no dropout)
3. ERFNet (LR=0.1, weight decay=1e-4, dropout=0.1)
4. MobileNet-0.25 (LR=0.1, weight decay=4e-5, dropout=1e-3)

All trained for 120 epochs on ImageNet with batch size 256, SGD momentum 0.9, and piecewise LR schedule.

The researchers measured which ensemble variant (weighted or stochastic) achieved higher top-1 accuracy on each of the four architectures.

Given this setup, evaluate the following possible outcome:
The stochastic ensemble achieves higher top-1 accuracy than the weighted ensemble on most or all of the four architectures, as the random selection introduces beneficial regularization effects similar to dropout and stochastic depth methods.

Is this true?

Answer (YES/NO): YES